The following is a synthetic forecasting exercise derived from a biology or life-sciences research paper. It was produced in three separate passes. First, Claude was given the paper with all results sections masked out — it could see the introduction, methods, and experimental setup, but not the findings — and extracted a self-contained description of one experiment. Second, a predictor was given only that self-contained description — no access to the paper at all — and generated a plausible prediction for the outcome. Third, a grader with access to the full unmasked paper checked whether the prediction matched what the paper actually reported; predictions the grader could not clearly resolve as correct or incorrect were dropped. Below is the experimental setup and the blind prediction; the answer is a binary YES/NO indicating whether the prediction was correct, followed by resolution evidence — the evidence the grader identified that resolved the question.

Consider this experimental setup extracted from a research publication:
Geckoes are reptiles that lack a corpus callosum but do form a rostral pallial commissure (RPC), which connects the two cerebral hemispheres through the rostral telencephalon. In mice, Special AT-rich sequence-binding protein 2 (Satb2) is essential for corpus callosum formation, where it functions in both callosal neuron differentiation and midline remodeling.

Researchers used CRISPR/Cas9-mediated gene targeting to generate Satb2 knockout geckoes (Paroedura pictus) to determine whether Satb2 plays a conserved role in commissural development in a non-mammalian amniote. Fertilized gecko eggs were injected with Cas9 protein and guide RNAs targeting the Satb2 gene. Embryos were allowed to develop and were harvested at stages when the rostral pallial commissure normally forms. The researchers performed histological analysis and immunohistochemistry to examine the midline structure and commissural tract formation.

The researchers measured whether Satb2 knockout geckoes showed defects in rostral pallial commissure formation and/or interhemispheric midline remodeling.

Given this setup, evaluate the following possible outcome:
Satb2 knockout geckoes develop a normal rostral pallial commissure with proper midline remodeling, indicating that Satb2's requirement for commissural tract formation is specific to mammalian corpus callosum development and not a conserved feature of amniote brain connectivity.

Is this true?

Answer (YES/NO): NO